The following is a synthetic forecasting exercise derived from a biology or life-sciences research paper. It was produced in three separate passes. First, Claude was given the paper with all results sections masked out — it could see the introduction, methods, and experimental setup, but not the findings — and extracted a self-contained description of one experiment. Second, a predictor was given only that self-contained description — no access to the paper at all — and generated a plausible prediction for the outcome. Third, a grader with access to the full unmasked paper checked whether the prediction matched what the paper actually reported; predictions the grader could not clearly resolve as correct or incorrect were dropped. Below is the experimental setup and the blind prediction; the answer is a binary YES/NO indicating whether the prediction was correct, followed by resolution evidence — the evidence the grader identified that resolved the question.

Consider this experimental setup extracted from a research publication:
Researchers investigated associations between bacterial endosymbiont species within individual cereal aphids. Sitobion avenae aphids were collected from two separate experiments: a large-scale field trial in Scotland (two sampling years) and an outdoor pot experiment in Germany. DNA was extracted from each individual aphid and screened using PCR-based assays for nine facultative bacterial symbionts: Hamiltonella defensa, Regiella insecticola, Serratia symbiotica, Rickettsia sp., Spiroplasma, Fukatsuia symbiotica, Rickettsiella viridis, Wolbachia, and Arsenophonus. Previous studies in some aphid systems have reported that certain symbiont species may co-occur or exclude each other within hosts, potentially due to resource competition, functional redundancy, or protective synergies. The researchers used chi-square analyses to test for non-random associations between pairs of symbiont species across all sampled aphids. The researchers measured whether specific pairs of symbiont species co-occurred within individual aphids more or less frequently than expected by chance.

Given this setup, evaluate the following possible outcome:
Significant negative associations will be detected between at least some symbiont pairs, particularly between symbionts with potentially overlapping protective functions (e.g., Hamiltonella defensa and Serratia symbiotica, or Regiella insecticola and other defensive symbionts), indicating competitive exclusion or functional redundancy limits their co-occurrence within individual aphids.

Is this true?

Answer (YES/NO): YES